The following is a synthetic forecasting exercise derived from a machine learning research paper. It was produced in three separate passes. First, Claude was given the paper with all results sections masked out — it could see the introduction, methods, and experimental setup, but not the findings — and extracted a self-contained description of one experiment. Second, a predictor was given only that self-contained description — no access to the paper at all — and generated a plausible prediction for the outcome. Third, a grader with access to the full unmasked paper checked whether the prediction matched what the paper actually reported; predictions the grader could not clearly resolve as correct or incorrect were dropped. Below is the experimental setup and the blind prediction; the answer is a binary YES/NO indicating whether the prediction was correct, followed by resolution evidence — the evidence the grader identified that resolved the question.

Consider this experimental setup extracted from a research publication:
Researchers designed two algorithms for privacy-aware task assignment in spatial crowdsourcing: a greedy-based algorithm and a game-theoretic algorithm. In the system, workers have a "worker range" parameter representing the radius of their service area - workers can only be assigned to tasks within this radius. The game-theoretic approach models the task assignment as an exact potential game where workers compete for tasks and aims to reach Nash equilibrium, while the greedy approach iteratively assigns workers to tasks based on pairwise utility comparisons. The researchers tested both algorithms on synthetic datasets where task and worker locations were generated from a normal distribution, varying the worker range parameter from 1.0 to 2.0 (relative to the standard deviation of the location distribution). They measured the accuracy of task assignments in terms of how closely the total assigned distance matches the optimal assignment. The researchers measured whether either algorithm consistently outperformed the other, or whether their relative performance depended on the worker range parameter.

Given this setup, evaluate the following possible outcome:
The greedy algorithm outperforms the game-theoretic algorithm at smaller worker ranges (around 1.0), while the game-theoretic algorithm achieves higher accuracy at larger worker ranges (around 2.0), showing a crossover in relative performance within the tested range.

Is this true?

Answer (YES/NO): YES